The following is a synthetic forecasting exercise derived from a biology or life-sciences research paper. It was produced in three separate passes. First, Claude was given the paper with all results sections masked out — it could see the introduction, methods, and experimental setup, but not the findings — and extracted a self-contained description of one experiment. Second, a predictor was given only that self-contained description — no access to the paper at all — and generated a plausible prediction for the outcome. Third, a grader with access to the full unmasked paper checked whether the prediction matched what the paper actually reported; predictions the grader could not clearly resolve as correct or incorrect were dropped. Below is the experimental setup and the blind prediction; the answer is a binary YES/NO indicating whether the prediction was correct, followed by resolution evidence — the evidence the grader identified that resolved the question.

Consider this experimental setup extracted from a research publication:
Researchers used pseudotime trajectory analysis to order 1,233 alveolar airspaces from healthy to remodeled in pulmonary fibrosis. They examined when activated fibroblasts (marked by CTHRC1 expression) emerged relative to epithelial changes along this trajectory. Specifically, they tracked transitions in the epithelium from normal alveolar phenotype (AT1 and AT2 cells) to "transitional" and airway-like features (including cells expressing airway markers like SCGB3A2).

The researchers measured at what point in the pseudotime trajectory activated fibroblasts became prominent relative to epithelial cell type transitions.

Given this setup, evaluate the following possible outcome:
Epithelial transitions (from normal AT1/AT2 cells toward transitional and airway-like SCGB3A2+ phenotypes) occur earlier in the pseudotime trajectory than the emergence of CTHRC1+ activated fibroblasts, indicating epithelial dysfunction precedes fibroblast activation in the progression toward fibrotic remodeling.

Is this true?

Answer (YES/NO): YES